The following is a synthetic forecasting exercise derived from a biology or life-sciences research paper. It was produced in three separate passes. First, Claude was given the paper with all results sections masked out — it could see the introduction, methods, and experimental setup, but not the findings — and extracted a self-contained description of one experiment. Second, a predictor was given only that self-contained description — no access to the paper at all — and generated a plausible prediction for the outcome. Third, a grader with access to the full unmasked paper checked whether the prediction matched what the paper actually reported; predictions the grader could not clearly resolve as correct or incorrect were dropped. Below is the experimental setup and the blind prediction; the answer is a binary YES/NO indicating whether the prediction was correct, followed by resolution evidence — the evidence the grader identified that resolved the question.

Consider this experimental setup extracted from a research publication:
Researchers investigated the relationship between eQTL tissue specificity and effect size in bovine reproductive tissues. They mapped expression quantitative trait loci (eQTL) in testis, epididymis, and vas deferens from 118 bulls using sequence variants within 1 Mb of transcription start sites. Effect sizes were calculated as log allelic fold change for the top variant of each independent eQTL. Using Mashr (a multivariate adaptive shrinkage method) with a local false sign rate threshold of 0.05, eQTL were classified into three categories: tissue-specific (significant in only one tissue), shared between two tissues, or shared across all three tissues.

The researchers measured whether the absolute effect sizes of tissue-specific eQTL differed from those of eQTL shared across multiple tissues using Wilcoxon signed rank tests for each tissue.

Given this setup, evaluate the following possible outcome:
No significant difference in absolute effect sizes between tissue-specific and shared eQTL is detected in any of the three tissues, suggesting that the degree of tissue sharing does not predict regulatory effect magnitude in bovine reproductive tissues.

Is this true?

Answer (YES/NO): NO